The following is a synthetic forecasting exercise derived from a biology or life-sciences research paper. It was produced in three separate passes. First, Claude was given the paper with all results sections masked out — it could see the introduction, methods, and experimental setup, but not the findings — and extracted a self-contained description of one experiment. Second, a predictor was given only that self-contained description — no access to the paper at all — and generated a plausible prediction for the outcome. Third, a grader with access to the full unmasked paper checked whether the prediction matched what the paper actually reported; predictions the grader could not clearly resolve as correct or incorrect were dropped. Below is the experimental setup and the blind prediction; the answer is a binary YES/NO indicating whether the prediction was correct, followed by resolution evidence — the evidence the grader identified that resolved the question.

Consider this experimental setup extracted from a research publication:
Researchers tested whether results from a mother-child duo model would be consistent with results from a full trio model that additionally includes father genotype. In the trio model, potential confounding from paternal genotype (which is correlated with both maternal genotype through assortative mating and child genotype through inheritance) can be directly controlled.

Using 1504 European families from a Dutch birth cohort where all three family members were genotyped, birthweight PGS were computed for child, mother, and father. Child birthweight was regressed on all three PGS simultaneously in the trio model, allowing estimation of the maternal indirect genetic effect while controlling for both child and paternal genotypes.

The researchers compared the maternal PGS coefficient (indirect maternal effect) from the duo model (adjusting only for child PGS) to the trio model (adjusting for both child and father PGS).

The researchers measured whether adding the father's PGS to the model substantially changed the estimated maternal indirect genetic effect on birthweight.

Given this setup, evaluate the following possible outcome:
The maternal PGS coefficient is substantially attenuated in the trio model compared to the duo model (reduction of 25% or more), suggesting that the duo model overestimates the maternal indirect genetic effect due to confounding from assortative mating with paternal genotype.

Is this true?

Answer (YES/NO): NO